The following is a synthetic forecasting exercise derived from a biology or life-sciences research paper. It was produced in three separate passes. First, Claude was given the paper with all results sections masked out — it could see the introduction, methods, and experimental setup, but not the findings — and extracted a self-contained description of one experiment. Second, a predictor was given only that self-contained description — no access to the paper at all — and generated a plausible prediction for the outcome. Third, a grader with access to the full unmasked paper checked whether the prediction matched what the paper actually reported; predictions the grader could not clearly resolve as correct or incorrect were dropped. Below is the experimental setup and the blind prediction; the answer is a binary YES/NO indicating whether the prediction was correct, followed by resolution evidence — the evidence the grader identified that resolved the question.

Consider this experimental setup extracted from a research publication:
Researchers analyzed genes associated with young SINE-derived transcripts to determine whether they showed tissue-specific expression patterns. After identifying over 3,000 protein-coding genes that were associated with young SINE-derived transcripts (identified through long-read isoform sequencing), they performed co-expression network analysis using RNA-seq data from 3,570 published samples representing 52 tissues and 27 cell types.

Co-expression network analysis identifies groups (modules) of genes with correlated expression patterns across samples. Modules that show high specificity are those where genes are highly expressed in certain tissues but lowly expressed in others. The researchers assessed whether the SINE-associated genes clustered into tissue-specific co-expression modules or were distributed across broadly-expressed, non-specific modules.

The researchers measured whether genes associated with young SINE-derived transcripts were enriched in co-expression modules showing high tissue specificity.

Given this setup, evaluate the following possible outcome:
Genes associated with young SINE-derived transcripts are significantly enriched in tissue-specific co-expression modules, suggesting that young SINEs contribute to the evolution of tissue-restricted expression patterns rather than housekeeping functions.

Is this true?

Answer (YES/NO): YES